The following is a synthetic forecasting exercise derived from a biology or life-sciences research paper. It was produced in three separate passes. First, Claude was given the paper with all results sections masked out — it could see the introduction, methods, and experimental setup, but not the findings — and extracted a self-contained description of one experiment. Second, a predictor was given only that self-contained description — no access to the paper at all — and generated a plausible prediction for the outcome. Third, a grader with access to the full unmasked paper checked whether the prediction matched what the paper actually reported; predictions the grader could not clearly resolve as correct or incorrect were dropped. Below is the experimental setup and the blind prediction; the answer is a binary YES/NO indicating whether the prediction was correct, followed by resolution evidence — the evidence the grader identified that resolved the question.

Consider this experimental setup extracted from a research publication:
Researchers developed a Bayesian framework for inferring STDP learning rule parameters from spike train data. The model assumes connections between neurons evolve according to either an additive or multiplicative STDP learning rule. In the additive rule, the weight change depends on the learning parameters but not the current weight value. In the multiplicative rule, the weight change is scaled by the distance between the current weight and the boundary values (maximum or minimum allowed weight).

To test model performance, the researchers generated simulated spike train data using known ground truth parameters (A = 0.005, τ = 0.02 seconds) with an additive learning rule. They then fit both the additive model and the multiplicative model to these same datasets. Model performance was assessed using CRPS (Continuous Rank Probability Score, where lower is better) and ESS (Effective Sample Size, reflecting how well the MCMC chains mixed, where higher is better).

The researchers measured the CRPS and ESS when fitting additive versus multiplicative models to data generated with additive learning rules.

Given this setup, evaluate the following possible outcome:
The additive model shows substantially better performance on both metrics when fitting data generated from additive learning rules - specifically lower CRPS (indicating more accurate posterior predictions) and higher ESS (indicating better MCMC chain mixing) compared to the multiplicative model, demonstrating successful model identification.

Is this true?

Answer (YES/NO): YES